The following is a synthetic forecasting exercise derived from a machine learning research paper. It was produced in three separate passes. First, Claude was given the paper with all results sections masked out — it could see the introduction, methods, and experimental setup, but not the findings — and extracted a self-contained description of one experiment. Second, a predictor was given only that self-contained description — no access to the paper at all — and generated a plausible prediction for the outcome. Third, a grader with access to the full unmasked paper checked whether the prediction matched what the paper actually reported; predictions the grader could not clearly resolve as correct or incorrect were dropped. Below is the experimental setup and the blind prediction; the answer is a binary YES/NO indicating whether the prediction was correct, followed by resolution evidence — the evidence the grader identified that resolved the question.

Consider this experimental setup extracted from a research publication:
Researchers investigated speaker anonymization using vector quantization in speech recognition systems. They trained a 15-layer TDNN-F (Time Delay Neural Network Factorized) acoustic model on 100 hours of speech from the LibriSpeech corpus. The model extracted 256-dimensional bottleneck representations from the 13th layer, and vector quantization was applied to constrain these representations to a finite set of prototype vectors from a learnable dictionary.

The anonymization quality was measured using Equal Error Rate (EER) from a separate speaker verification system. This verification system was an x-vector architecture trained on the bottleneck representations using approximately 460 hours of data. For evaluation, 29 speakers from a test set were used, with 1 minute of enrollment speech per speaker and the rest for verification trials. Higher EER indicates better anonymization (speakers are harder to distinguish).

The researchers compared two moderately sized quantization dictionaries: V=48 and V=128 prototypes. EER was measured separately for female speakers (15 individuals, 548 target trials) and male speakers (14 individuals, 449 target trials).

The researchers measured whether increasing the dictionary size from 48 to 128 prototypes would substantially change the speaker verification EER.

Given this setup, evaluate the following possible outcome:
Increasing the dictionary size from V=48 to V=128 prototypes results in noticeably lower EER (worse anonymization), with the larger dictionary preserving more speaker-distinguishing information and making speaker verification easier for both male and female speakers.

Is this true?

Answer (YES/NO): NO